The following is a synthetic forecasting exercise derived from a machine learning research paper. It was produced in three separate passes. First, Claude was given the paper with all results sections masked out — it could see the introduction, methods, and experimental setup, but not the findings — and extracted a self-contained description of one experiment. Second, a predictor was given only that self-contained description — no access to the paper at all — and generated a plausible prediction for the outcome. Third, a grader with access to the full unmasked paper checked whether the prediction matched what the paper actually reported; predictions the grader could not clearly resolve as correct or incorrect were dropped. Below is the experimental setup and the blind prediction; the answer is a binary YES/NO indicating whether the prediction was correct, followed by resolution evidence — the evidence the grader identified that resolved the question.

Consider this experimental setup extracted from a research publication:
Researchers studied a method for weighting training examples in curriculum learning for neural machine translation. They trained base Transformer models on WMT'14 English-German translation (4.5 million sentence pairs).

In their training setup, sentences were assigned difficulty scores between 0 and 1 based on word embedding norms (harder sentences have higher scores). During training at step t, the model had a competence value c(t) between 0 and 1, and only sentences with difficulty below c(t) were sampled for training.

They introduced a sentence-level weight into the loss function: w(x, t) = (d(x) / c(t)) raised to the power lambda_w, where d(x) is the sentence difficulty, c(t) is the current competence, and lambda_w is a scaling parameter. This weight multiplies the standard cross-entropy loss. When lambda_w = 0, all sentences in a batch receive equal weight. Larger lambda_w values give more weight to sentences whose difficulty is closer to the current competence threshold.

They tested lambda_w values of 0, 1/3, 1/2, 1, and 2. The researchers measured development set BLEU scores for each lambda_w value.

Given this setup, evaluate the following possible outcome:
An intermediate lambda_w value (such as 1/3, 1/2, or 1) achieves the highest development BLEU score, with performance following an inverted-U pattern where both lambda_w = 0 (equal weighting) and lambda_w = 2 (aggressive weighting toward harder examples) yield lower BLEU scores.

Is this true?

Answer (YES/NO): YES